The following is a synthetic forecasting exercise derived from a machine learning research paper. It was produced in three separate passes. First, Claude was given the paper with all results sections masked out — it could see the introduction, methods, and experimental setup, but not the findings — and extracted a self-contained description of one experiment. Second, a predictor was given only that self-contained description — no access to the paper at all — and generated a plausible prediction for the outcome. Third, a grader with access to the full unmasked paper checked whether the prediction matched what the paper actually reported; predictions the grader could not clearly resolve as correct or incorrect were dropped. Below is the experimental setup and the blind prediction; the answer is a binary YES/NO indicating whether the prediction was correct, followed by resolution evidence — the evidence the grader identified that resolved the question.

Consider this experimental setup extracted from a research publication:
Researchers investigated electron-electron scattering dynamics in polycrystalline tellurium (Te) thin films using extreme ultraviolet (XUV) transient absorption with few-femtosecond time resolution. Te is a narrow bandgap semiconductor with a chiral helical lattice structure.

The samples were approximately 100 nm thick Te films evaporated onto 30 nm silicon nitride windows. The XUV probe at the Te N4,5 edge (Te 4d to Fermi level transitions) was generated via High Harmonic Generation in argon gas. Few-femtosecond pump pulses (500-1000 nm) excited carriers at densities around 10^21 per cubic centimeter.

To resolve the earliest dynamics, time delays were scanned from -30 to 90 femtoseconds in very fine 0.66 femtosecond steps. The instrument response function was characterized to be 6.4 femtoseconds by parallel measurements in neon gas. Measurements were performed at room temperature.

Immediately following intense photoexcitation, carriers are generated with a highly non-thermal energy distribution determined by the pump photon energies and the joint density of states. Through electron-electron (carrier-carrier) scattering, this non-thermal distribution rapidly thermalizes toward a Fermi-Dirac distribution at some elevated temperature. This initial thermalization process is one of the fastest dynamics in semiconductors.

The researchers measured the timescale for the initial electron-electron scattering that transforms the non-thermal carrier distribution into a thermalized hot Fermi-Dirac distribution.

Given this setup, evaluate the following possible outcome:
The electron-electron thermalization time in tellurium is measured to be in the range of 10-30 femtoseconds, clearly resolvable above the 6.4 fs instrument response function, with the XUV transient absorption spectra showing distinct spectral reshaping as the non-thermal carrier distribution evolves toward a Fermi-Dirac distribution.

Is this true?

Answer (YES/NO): NO